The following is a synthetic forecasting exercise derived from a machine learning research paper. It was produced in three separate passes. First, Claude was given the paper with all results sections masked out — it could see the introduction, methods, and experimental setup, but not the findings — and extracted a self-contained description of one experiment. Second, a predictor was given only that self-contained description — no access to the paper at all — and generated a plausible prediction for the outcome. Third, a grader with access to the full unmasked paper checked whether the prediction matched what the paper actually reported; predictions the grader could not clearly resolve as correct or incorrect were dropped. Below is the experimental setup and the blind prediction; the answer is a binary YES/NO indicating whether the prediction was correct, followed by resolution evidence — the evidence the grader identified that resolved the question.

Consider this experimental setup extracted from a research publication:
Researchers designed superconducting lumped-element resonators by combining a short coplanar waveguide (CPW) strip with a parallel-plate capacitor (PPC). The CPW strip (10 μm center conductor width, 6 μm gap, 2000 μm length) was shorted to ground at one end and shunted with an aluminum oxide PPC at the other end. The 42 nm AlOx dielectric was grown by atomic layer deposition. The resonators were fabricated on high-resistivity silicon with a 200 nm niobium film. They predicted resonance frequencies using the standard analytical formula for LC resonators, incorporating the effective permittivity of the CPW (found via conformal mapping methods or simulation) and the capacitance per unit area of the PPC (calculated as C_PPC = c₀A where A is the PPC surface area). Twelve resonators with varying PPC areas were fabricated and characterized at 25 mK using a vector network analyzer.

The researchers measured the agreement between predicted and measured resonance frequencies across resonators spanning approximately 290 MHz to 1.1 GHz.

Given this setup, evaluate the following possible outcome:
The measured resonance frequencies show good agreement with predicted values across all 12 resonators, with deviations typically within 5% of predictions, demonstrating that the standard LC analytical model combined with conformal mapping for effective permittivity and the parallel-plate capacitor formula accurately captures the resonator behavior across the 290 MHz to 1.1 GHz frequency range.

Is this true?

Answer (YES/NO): YES